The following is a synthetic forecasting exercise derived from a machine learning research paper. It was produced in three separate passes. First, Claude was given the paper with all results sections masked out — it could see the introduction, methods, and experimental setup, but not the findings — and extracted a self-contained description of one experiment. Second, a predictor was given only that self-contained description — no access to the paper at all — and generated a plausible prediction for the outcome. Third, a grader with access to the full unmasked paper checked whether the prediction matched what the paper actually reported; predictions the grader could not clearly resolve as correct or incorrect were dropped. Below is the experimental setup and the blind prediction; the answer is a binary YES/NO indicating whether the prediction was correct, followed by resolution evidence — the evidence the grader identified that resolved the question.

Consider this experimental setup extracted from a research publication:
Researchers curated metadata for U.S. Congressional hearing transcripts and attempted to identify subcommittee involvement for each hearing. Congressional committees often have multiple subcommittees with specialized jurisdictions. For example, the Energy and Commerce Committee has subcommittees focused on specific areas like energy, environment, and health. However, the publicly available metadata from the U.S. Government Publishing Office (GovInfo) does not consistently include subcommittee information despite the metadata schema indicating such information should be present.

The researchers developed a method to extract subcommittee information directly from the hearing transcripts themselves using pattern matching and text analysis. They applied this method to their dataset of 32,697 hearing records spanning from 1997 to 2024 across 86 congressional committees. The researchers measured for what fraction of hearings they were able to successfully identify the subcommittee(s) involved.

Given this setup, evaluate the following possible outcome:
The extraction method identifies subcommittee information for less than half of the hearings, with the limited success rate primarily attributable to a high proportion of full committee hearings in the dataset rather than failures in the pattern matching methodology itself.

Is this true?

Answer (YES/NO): NO